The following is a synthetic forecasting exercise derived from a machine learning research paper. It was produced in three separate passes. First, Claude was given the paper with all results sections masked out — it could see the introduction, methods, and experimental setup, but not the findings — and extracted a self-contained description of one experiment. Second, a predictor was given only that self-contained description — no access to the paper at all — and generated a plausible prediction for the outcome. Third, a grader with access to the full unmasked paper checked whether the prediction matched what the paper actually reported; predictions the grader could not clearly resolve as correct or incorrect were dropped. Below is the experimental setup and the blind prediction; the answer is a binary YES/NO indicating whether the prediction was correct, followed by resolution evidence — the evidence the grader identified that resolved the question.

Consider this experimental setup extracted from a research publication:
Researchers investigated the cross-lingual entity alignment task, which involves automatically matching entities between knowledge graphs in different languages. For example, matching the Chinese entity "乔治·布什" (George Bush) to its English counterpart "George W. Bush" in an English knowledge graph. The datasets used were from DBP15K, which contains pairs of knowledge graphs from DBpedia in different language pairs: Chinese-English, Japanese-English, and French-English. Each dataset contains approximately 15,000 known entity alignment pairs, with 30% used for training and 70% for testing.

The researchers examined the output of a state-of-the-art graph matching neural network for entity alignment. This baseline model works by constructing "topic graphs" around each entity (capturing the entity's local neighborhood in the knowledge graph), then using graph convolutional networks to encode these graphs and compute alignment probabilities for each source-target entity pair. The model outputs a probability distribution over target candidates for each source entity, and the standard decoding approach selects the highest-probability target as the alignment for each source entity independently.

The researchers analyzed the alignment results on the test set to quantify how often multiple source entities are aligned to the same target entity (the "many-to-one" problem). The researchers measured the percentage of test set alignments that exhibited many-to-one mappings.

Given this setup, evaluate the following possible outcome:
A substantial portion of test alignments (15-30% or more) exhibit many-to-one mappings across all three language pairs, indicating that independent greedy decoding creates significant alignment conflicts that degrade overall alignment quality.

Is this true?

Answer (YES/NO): NO